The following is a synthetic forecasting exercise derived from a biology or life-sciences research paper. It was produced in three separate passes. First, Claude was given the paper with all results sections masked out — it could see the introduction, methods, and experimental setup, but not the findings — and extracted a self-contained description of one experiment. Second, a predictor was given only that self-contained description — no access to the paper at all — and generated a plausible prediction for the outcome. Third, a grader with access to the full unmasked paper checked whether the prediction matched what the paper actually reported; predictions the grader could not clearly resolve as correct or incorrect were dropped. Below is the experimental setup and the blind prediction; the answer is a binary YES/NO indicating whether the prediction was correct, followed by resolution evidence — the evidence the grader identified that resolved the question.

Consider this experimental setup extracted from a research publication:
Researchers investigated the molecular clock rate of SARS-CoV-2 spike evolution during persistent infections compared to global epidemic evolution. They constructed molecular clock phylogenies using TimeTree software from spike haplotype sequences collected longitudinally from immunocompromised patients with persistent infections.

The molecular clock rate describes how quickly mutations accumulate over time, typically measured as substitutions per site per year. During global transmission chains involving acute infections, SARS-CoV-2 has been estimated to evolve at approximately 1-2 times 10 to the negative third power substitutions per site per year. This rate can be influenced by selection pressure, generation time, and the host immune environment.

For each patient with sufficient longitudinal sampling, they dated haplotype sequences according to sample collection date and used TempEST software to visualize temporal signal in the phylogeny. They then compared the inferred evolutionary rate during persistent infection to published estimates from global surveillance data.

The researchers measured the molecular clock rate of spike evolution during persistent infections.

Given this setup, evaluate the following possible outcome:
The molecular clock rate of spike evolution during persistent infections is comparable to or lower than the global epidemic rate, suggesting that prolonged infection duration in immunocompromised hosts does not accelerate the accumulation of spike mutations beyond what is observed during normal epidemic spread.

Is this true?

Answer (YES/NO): NO